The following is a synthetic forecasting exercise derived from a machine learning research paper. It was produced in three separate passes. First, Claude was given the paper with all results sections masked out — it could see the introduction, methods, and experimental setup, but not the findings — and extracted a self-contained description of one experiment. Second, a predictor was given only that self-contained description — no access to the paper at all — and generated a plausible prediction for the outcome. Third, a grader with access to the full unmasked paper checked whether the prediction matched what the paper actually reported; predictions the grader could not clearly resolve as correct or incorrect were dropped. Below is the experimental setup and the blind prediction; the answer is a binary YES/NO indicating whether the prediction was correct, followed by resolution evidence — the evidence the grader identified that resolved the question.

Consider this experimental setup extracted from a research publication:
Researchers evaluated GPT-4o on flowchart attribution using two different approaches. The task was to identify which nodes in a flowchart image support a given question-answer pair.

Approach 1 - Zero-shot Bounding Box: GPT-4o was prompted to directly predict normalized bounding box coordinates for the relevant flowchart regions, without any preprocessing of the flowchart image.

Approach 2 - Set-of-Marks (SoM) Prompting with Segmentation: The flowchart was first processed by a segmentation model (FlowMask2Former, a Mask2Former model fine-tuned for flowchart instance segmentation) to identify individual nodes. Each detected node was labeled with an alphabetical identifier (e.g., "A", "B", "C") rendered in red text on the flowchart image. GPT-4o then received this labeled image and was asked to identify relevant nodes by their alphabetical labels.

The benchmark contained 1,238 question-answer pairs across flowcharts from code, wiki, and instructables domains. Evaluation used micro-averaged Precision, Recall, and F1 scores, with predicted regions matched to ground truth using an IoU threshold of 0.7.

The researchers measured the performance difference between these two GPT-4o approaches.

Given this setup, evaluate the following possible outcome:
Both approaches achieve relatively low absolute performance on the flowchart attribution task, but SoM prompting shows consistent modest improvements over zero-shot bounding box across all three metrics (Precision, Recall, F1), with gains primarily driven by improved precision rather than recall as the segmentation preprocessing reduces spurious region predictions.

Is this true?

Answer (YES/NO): NO